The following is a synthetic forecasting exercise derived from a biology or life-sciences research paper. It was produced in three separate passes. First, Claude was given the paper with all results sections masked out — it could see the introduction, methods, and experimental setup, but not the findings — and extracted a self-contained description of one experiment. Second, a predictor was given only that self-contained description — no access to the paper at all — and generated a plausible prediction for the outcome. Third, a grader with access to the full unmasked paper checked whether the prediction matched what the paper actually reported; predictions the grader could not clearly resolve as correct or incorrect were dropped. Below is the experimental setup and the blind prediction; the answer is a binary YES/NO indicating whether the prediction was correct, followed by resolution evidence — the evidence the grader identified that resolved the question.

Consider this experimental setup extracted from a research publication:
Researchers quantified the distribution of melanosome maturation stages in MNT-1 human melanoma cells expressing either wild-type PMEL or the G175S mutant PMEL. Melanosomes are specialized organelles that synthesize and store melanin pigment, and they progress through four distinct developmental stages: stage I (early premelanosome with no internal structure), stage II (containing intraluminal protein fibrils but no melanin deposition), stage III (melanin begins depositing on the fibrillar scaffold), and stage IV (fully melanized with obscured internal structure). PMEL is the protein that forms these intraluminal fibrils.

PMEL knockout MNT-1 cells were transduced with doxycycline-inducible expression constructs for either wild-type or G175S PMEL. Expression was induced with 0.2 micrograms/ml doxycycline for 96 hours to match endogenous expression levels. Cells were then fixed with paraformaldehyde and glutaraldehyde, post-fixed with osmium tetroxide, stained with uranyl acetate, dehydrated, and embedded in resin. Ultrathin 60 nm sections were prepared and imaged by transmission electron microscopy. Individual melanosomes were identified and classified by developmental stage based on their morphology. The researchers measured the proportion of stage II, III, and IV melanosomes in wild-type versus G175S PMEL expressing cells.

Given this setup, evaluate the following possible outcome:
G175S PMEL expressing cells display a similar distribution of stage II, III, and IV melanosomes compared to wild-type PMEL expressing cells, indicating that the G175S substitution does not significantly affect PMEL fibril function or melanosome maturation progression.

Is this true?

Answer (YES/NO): NO